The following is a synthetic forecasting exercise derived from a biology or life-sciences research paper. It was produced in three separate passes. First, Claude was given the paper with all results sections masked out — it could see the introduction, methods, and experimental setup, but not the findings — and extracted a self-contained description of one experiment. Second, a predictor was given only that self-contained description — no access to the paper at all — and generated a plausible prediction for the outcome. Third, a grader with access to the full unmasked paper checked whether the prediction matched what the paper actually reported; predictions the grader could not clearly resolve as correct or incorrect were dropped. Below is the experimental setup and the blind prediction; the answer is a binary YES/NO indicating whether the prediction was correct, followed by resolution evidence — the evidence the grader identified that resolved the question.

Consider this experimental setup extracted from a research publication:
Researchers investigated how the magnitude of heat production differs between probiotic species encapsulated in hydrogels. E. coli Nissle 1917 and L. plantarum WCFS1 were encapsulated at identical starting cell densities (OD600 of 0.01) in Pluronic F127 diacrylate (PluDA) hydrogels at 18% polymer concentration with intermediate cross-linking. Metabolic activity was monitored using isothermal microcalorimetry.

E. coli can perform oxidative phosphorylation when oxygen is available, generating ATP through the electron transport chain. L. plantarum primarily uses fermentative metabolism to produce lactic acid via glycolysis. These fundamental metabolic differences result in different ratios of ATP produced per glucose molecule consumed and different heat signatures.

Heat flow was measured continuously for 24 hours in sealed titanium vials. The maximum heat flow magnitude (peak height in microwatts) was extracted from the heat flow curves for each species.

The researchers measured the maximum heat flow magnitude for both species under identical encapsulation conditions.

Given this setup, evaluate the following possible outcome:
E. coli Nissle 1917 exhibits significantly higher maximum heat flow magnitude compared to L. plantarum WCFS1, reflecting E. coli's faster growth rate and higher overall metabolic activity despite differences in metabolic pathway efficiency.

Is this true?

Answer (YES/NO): YES